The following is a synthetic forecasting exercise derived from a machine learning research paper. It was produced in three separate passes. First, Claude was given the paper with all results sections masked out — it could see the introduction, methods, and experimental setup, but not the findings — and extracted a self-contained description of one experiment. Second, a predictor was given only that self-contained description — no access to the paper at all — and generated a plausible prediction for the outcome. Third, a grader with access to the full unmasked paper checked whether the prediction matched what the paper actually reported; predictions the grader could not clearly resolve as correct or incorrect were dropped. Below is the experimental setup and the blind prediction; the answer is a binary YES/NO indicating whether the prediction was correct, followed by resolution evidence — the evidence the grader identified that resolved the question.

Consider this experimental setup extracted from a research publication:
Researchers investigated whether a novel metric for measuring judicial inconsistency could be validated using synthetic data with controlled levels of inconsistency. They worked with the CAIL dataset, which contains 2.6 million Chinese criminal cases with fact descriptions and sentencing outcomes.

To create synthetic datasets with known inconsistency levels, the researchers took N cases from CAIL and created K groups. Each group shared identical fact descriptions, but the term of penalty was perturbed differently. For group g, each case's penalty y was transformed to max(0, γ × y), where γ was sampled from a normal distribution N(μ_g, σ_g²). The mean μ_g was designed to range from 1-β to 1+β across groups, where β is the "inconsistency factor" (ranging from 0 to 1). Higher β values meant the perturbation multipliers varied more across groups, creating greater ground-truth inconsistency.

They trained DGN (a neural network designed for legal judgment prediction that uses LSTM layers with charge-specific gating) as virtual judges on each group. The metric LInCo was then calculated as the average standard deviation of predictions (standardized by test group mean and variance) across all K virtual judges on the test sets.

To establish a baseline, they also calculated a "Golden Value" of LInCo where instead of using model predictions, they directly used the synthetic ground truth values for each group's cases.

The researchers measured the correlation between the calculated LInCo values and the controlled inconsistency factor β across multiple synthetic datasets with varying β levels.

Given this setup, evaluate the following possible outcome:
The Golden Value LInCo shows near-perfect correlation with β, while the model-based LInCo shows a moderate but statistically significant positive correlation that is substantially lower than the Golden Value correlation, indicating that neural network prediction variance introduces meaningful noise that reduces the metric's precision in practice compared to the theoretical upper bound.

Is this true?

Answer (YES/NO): NO